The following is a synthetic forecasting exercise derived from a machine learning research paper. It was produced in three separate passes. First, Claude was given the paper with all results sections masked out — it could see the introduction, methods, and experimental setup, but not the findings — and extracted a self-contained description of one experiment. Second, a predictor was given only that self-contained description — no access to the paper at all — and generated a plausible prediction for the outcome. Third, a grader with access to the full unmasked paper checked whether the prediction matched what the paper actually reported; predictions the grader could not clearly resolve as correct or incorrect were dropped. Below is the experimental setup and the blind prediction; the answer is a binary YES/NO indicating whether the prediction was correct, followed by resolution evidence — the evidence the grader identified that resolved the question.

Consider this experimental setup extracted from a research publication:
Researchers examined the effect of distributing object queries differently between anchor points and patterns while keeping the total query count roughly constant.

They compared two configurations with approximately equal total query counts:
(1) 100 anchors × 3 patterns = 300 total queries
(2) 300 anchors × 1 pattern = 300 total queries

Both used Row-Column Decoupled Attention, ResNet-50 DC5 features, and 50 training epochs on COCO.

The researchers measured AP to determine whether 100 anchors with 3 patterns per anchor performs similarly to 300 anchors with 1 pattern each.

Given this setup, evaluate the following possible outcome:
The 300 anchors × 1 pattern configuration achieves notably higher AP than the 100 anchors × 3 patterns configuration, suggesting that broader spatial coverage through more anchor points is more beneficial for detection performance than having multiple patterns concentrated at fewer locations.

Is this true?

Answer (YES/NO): NO